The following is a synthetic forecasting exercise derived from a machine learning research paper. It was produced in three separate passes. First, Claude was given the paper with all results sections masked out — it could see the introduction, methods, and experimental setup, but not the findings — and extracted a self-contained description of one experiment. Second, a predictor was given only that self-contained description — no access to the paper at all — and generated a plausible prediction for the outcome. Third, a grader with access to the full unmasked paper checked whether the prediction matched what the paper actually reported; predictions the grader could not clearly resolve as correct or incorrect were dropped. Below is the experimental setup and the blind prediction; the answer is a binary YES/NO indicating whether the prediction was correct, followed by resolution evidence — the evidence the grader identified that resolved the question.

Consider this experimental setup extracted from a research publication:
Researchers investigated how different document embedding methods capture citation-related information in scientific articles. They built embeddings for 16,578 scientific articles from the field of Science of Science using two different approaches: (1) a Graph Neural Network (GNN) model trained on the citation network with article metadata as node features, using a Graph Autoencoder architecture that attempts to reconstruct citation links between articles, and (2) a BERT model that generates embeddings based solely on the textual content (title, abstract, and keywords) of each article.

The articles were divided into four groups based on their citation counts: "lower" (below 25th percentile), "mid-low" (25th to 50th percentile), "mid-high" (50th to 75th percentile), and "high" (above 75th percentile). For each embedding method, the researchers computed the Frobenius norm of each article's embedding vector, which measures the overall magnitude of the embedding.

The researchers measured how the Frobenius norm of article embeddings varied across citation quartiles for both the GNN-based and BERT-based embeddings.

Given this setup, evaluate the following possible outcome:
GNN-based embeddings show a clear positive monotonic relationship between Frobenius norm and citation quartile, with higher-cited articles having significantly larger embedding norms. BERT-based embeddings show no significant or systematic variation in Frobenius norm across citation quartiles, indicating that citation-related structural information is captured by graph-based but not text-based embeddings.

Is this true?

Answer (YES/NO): YES